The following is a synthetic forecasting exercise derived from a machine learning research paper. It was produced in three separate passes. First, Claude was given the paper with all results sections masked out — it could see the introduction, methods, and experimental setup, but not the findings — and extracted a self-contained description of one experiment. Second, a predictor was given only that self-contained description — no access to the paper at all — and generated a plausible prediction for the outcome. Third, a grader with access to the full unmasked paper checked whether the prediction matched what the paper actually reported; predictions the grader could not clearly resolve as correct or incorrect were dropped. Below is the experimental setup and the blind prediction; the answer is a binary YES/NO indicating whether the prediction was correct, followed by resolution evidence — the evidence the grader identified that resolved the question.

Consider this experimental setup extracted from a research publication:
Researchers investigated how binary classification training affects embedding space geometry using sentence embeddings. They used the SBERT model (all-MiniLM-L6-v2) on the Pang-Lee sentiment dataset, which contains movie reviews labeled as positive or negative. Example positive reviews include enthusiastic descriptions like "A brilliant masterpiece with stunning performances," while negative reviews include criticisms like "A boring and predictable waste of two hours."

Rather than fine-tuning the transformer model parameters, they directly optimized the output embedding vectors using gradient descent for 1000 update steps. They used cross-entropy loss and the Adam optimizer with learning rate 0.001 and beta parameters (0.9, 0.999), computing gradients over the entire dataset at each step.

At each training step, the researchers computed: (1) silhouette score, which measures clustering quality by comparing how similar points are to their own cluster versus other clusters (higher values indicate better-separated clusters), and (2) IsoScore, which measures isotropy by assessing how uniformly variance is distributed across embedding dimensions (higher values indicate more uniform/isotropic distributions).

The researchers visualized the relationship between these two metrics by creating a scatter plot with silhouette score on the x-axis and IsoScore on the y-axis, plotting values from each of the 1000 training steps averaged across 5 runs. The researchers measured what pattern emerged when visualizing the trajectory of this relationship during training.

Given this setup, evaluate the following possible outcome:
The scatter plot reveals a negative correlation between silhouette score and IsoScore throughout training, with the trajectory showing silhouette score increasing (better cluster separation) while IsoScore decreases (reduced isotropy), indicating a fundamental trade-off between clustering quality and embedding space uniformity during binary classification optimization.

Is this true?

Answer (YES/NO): YES